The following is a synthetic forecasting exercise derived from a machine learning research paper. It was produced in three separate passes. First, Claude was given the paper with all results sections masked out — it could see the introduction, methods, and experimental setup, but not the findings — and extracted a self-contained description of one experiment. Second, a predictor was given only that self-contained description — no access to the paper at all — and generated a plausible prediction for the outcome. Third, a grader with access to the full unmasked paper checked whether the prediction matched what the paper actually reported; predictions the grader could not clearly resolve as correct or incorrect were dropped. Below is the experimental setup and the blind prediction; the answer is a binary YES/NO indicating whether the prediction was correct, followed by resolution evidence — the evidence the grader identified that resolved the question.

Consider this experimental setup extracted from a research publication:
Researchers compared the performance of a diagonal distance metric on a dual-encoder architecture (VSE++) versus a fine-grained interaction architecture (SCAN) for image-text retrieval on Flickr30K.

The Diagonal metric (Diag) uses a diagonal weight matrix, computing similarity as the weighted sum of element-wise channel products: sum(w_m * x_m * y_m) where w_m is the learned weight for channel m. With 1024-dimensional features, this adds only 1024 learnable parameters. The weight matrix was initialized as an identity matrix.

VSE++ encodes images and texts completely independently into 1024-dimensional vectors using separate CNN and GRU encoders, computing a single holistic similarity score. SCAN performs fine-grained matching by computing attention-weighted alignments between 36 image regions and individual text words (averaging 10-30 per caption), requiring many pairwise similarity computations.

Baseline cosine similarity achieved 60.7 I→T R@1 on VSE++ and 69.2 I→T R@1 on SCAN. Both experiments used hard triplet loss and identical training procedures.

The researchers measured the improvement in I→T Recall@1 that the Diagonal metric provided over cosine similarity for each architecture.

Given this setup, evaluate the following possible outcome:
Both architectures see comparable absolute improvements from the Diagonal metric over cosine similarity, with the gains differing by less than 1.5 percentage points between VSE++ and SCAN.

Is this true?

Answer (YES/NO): NO